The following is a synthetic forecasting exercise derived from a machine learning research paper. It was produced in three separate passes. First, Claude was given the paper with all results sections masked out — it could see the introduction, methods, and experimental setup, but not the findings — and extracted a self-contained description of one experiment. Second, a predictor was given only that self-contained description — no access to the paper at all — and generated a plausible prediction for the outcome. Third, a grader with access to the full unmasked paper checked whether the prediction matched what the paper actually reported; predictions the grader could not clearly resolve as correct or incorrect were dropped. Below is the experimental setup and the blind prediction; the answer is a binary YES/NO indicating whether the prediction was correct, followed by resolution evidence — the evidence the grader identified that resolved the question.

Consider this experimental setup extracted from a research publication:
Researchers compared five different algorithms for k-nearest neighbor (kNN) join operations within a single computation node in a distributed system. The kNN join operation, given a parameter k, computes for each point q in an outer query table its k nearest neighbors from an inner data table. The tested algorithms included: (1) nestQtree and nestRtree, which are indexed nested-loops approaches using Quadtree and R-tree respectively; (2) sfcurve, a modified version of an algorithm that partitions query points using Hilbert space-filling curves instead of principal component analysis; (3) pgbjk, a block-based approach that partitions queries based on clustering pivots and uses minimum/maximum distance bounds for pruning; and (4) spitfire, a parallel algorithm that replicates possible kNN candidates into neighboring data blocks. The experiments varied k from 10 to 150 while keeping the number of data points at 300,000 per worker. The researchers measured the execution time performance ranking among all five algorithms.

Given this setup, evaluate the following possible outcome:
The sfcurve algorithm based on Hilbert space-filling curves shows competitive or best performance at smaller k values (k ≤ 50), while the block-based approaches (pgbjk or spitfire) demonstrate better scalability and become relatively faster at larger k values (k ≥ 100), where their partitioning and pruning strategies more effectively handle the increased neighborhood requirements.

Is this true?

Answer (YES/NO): NO